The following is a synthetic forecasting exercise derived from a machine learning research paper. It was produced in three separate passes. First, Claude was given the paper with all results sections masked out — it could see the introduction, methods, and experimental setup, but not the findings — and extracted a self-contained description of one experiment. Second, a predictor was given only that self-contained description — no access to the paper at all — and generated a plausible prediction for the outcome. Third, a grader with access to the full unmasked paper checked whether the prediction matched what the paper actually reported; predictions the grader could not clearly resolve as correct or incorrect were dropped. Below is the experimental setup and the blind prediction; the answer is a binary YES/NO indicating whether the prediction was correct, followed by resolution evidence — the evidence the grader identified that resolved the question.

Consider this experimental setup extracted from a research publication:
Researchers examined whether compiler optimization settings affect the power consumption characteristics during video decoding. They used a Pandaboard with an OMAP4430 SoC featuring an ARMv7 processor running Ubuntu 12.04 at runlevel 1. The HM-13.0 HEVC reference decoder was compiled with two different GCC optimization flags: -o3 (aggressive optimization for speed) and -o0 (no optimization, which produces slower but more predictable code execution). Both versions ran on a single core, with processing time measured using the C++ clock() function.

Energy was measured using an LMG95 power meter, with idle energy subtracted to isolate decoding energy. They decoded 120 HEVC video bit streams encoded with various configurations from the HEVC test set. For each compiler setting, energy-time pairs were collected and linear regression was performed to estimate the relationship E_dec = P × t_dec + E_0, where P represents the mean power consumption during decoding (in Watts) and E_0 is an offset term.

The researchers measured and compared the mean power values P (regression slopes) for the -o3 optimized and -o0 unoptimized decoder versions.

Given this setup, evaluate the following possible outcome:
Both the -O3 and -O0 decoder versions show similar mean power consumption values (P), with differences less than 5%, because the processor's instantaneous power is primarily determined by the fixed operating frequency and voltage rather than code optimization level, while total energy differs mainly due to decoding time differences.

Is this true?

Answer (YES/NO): NO